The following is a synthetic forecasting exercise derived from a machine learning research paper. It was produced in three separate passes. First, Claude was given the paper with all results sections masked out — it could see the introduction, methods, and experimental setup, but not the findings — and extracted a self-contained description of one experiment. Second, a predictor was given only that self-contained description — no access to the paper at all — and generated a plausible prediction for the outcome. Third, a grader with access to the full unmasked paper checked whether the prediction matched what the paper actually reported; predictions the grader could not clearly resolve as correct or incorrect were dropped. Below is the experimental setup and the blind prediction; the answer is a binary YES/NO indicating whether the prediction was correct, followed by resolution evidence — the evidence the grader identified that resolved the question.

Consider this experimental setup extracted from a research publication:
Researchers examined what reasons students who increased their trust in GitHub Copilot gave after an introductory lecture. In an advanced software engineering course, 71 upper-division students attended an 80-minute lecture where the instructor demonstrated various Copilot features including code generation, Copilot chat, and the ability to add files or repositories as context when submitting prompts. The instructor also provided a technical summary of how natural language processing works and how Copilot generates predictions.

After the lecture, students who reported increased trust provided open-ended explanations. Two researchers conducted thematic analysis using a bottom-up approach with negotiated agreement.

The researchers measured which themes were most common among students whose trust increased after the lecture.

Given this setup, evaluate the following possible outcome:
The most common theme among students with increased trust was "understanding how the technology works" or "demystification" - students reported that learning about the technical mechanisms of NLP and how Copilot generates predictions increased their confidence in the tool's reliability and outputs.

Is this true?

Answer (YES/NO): NO